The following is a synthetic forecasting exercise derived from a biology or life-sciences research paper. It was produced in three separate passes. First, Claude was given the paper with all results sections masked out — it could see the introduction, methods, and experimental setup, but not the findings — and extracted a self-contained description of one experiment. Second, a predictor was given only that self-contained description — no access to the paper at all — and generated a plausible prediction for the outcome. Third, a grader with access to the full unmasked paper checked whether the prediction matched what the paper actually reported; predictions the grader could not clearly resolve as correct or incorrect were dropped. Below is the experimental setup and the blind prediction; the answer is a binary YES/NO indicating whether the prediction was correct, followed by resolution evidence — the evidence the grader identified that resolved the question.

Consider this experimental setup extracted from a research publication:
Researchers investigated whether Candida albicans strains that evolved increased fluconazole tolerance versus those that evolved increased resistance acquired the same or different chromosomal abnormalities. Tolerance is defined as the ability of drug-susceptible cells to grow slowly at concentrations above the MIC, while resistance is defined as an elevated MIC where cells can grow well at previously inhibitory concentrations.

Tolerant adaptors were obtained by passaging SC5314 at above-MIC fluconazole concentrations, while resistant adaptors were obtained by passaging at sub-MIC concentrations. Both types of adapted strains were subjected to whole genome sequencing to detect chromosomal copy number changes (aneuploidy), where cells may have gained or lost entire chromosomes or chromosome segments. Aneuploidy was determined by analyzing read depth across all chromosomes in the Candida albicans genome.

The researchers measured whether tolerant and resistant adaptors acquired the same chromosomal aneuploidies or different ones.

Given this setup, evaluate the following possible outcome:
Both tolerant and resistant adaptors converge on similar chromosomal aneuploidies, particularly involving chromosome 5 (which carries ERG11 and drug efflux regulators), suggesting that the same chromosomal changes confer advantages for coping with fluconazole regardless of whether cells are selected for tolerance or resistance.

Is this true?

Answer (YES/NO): NO